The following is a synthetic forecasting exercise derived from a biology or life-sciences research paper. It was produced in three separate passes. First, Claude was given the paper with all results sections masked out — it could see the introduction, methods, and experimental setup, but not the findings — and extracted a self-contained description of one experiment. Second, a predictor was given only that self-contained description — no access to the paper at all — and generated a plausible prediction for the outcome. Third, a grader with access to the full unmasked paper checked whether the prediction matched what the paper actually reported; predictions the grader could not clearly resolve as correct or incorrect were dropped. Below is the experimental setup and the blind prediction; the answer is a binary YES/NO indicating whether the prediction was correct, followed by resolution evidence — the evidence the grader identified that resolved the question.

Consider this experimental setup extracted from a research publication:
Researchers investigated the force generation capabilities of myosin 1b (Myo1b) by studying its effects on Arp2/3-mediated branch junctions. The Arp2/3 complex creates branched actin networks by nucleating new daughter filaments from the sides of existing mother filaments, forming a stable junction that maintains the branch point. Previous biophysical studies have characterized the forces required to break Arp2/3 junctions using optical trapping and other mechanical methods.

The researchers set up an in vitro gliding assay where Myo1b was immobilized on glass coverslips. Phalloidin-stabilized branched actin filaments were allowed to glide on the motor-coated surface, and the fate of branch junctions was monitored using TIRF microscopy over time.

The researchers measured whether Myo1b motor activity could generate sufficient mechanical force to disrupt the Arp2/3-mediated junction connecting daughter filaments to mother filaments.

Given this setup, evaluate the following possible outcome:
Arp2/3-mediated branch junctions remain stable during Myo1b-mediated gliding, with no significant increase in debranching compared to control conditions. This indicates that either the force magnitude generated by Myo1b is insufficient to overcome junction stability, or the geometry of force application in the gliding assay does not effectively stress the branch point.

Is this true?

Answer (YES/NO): NO